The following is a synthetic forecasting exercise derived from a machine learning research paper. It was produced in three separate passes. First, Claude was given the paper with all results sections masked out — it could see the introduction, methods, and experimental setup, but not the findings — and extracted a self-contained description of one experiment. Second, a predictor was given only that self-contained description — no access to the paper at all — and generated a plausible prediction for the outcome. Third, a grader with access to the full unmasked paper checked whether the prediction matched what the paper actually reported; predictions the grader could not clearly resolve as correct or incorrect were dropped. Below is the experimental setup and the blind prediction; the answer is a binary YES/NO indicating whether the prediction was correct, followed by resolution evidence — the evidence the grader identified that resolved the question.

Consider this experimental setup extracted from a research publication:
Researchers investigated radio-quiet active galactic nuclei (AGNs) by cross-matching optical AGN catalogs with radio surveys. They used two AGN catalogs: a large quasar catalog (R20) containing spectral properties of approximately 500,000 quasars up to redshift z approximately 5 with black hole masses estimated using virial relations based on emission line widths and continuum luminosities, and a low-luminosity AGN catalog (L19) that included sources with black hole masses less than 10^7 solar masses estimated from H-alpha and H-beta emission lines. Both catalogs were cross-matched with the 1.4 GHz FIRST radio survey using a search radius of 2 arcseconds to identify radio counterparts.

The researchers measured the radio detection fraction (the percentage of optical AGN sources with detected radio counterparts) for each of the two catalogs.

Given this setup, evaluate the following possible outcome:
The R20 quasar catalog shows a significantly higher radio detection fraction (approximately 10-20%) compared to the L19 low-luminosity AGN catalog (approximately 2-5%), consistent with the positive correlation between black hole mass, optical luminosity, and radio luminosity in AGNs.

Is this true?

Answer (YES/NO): NO